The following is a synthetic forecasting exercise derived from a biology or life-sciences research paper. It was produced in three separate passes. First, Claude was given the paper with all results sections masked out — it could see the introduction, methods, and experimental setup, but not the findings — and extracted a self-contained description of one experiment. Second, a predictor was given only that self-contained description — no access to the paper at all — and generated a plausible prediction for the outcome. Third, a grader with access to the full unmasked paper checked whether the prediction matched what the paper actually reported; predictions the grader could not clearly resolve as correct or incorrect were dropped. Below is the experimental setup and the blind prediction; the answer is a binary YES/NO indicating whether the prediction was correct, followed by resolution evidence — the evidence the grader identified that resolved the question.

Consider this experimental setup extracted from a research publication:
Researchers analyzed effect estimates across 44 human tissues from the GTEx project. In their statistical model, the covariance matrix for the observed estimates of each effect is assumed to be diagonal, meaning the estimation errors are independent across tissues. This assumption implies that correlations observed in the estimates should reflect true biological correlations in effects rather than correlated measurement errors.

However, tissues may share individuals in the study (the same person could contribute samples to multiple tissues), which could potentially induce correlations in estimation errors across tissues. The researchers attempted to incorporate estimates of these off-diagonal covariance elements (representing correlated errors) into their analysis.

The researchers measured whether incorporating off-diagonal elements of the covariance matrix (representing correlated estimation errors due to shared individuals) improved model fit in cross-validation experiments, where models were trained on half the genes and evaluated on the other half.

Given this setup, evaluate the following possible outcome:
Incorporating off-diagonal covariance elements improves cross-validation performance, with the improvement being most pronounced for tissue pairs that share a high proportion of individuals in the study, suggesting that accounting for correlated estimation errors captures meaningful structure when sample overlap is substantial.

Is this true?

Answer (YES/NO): NO